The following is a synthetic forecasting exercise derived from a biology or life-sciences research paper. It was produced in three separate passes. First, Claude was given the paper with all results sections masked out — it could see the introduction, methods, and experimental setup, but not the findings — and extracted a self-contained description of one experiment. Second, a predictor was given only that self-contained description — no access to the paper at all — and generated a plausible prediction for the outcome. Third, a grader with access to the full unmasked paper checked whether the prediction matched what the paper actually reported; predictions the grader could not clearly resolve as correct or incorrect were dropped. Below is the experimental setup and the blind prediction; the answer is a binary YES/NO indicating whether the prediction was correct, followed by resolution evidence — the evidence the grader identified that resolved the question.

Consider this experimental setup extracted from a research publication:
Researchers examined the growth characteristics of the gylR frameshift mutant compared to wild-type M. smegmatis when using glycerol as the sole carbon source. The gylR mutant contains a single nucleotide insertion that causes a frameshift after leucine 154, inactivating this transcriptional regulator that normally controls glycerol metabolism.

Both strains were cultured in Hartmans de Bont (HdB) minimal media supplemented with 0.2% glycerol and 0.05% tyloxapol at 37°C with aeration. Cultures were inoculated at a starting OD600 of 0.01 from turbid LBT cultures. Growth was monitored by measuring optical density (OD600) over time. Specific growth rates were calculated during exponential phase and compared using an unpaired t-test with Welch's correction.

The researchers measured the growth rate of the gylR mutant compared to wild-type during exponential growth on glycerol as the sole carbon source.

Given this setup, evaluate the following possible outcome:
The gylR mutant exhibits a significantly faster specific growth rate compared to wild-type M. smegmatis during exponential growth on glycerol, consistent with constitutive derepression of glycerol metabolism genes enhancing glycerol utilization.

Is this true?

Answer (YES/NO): NO